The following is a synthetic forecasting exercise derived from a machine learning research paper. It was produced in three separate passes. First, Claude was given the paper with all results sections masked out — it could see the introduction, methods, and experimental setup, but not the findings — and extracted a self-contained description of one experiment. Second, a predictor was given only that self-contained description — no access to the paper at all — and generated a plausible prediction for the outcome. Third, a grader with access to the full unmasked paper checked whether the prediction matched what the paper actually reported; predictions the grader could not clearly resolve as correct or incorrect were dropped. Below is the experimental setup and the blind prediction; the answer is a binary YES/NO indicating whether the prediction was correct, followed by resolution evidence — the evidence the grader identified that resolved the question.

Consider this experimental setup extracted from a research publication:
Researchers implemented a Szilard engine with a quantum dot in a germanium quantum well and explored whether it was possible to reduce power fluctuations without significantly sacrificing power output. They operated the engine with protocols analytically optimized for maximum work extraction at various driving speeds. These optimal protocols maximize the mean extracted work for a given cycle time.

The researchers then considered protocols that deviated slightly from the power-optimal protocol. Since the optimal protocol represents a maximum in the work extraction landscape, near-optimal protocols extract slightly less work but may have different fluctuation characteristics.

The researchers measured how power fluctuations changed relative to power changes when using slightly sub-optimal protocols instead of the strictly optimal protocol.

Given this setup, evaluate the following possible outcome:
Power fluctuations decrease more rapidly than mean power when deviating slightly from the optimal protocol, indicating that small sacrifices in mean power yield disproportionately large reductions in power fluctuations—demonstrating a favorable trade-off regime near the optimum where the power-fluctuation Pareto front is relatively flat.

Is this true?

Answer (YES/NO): YES